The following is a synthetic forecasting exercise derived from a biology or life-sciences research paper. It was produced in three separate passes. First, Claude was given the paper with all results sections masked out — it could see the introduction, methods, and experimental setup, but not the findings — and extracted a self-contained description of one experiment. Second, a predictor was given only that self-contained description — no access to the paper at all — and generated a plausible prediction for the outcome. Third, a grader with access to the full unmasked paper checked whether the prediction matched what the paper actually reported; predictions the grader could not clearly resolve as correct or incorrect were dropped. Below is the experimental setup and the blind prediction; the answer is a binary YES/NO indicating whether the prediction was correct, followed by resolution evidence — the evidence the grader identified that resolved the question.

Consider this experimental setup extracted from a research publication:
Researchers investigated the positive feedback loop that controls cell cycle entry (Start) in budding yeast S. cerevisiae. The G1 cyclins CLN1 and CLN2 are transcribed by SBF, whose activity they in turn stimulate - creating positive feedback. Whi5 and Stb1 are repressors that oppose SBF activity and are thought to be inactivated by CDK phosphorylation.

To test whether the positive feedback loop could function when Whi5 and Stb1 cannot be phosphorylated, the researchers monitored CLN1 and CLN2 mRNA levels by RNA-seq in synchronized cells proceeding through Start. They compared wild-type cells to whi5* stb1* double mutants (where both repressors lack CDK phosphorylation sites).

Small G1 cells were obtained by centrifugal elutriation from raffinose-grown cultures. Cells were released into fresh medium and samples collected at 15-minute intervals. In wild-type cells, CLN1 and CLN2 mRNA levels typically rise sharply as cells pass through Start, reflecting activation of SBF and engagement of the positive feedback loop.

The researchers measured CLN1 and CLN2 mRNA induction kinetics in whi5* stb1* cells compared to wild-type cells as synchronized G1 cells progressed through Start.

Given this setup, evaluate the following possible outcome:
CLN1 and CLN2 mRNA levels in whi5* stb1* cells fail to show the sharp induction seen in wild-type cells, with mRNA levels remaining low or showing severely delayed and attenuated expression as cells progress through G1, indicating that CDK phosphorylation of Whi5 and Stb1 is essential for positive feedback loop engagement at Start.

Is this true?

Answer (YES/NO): YES